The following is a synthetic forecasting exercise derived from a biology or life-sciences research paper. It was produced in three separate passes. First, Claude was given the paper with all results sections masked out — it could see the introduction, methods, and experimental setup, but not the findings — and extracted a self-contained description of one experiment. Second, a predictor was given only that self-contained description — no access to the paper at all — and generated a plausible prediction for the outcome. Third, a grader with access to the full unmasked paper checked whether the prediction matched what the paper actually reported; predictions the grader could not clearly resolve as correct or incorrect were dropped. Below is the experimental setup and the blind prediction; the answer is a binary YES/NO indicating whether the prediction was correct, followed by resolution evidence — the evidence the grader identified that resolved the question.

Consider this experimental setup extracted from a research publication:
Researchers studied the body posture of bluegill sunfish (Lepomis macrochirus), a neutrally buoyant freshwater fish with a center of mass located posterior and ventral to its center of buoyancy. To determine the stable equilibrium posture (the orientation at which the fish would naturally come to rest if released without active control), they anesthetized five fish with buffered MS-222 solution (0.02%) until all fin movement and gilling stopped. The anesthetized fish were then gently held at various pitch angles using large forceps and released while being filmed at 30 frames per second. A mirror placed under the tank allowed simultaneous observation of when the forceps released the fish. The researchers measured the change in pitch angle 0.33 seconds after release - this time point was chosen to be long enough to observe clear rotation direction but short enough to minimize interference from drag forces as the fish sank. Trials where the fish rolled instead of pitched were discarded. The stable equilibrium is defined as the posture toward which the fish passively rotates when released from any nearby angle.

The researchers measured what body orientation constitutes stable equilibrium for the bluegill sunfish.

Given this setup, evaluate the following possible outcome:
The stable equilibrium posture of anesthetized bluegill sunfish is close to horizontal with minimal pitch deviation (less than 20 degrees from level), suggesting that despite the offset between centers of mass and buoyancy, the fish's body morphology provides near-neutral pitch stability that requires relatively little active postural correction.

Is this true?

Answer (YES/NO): NO